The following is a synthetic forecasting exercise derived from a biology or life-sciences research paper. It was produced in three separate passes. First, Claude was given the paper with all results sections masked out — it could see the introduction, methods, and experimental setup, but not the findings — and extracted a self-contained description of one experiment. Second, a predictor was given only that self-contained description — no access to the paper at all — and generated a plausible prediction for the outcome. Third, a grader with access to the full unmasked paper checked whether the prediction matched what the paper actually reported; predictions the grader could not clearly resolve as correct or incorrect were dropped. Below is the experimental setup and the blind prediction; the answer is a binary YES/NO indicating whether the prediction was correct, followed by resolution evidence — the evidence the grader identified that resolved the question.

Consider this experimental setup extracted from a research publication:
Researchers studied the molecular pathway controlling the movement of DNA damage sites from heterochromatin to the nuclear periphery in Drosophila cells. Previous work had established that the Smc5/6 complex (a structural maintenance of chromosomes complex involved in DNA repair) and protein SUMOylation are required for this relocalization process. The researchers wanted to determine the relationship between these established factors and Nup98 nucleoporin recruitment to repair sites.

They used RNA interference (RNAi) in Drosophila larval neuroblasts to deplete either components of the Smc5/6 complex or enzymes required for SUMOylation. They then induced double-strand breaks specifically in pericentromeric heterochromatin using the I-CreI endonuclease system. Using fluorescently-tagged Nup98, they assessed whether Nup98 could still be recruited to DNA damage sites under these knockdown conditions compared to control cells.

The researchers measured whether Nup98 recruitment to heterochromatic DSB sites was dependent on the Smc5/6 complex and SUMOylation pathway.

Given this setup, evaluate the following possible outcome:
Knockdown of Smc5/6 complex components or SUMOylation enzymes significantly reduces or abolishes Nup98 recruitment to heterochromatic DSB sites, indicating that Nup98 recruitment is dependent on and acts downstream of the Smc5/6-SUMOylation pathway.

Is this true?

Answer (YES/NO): YES